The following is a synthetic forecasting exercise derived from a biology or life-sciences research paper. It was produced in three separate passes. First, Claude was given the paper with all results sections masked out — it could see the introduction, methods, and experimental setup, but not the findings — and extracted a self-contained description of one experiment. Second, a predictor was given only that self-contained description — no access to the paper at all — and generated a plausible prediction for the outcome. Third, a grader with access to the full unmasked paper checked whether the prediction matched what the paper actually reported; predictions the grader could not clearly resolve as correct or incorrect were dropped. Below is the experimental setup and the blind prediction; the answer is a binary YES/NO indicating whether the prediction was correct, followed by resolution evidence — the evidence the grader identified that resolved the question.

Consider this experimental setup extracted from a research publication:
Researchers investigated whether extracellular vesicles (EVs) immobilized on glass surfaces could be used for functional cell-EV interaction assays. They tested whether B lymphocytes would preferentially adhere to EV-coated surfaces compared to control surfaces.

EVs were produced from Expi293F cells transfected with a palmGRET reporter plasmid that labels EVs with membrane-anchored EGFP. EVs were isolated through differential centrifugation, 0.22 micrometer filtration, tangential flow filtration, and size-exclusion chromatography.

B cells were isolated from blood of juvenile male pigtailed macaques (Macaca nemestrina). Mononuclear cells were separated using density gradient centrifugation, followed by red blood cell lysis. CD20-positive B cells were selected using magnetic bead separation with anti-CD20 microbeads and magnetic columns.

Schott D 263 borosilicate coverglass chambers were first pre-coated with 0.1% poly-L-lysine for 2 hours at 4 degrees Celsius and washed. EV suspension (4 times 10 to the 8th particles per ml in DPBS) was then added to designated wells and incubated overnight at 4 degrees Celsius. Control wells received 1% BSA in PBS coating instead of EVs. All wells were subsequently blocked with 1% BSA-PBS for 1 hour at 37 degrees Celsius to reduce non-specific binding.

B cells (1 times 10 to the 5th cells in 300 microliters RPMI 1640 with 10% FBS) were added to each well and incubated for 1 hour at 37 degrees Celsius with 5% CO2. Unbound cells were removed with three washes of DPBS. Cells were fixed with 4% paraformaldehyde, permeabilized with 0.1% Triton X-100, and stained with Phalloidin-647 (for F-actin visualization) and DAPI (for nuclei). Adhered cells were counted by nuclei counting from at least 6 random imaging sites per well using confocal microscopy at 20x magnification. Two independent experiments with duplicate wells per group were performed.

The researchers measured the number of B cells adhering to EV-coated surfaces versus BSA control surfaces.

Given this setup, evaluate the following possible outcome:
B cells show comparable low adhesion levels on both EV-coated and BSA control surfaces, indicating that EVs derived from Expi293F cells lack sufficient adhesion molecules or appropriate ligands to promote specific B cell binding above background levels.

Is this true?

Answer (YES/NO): NO